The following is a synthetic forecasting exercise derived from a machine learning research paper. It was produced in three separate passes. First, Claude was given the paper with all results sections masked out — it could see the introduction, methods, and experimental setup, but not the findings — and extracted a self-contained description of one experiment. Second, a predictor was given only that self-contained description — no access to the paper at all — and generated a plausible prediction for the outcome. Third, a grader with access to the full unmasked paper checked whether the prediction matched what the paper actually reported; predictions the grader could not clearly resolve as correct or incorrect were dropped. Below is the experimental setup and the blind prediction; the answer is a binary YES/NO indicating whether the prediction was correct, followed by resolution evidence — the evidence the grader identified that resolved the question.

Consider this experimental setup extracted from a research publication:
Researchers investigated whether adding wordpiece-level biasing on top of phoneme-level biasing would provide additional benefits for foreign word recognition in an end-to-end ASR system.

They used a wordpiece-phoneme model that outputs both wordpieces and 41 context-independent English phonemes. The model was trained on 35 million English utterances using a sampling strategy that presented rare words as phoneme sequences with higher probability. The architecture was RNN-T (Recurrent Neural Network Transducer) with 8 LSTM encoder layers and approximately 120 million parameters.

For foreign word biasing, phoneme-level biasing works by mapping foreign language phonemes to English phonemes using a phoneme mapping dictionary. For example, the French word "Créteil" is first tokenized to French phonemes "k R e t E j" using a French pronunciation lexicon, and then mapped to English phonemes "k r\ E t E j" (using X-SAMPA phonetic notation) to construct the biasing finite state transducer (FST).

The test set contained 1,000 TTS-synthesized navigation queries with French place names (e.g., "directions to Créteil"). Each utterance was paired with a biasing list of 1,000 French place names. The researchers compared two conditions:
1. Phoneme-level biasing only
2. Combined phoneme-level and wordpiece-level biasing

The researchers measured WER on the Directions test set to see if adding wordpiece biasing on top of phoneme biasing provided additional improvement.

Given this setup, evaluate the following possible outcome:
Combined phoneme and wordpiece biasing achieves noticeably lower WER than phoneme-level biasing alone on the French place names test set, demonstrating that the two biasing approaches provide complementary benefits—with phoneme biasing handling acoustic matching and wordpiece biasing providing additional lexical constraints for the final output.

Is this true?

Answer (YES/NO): YES